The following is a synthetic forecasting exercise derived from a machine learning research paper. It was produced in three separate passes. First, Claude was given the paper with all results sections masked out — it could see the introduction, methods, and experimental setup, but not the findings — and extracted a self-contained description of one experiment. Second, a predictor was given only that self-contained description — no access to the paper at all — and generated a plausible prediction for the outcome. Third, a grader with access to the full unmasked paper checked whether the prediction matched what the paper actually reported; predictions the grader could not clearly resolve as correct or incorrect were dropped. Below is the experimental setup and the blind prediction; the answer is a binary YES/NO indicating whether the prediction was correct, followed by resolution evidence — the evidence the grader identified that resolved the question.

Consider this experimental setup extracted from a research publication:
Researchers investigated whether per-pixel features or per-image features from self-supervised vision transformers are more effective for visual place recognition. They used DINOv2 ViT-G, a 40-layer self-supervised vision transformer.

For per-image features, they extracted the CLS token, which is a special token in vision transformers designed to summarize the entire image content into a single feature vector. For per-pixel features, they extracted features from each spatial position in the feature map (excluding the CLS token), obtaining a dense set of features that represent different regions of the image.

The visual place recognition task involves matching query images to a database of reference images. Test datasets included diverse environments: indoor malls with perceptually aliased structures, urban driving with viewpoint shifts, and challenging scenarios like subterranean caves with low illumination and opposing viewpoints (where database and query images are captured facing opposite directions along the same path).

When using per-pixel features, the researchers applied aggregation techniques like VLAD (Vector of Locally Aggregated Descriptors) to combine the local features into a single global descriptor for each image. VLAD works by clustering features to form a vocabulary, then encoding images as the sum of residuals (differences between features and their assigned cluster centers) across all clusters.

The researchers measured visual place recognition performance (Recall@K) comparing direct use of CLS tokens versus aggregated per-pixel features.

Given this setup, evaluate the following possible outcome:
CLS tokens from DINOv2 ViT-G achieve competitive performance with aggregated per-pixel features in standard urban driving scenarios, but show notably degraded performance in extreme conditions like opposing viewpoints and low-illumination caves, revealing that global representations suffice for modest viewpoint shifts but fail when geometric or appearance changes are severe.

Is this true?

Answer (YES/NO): NO